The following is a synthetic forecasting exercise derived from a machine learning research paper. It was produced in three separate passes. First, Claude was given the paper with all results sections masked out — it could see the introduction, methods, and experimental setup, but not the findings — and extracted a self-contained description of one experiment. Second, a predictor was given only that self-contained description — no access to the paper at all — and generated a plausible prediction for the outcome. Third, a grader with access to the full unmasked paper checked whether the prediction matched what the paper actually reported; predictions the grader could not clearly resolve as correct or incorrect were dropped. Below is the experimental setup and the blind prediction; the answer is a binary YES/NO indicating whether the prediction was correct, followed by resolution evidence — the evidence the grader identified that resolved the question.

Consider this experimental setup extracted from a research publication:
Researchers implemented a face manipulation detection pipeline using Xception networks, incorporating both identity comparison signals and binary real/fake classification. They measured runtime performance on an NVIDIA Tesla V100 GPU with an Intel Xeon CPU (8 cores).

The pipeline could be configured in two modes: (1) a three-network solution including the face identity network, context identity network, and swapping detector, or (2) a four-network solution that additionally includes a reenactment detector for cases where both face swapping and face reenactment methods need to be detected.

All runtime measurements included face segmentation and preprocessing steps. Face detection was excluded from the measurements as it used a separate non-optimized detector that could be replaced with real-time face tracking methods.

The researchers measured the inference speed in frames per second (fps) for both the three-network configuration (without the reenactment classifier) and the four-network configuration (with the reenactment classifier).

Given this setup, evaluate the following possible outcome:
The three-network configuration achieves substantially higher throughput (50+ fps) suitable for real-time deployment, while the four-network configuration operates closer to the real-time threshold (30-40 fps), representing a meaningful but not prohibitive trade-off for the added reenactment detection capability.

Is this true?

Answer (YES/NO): NO